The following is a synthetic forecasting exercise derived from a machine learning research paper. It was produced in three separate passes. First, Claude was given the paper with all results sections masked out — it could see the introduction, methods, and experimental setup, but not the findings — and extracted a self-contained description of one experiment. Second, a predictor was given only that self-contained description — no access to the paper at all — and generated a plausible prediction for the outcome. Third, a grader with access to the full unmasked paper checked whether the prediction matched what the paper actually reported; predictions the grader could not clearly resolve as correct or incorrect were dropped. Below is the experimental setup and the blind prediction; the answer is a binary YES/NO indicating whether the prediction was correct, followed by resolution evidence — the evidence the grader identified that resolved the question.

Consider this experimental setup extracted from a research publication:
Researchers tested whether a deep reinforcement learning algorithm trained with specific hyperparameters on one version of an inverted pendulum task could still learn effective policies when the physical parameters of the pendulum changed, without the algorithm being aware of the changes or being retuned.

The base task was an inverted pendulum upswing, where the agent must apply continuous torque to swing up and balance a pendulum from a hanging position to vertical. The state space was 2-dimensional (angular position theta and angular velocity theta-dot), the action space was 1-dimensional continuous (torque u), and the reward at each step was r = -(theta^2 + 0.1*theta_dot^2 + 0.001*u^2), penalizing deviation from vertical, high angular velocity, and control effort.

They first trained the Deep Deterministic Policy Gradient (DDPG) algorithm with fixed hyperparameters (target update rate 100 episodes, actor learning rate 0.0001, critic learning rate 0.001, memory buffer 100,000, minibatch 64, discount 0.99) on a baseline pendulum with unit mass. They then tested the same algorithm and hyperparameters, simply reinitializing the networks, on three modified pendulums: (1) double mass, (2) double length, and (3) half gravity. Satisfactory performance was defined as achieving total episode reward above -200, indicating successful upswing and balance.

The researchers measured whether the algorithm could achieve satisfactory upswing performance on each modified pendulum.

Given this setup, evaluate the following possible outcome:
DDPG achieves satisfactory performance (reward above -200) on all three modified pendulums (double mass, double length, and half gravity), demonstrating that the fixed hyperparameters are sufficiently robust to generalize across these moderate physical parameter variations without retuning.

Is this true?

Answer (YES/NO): YES